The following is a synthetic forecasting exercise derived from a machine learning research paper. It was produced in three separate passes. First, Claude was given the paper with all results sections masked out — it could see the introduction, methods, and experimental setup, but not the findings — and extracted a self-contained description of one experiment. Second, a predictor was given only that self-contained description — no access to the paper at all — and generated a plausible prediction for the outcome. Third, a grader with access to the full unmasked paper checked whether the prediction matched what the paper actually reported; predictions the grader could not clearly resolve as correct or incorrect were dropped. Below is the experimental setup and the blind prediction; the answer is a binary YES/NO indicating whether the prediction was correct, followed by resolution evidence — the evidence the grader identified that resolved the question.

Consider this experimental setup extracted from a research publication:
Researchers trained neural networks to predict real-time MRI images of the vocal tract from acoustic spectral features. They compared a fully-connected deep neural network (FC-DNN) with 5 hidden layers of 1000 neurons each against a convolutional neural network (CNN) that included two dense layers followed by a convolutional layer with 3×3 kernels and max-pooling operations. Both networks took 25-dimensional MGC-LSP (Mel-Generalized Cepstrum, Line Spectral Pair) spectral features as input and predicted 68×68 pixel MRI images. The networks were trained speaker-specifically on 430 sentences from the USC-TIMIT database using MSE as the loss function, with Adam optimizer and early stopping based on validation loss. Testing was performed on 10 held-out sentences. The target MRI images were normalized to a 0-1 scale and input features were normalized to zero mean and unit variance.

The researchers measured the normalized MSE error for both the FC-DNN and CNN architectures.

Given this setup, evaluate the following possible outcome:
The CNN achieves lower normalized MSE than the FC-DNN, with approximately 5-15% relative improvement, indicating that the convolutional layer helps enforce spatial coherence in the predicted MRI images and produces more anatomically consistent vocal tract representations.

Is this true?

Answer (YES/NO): NO